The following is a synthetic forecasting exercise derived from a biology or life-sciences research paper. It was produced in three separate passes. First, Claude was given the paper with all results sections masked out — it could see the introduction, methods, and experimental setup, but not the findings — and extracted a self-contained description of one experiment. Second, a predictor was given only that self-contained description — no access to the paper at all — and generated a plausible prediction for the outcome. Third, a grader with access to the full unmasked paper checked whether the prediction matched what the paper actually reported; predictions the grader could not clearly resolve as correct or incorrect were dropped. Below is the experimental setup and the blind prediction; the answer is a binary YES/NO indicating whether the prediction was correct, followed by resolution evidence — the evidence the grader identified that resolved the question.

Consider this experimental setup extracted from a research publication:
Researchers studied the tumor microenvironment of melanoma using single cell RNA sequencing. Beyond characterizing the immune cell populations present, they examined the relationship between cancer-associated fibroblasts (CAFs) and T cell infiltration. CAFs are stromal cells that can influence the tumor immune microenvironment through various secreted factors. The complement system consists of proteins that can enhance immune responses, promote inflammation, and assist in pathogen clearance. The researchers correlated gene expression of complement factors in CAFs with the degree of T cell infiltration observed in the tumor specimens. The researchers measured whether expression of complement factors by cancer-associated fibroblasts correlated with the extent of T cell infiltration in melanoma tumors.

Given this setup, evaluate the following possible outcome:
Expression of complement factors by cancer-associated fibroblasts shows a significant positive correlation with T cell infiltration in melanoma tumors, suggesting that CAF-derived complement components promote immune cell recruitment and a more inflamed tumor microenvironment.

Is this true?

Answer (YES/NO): YES